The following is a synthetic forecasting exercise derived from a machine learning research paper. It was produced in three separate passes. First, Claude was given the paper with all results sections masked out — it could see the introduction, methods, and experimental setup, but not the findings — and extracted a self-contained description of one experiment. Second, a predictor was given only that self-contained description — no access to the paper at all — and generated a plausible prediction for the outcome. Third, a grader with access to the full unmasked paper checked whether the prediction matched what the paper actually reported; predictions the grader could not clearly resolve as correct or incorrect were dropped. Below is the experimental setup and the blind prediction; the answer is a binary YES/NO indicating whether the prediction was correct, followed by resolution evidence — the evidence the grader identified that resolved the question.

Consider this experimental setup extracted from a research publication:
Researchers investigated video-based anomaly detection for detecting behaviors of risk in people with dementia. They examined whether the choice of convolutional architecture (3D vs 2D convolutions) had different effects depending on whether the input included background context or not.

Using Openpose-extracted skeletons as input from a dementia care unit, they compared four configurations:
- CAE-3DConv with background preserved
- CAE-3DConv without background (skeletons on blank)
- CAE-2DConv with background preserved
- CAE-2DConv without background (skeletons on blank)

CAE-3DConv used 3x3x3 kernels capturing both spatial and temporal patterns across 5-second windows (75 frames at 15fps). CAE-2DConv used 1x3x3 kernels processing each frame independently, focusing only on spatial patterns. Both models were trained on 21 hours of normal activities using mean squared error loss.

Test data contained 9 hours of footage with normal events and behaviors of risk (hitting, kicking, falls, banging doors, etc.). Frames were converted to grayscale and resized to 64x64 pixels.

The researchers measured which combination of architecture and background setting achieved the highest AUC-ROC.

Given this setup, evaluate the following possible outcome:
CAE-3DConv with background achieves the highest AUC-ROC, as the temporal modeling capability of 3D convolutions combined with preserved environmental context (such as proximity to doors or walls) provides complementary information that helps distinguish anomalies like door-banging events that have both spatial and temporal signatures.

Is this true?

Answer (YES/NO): NO